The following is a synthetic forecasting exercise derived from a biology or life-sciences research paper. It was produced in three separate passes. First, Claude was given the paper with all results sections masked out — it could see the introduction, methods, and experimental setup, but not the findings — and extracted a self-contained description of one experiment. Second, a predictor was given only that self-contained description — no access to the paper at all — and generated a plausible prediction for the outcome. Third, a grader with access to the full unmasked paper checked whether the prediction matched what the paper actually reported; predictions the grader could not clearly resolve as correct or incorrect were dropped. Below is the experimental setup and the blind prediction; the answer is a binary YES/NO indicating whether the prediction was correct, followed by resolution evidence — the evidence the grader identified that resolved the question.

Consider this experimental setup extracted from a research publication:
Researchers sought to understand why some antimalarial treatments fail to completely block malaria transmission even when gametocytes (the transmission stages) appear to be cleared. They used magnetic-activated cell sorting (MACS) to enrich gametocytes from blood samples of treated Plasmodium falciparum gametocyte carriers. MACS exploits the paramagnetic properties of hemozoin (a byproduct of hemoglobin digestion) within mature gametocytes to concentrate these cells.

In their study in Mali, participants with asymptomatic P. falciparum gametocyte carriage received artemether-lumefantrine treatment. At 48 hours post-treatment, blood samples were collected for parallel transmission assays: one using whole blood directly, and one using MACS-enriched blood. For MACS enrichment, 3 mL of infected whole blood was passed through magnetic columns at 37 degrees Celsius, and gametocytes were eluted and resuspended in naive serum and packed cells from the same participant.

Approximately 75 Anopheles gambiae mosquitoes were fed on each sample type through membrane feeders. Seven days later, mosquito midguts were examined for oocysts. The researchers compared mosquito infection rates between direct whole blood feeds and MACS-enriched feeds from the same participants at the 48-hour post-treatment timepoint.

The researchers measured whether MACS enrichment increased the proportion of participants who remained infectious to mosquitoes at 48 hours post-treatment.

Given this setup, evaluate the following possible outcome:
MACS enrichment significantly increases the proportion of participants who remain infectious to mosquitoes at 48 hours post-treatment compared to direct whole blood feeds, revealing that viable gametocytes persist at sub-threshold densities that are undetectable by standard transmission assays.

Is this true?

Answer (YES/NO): YES